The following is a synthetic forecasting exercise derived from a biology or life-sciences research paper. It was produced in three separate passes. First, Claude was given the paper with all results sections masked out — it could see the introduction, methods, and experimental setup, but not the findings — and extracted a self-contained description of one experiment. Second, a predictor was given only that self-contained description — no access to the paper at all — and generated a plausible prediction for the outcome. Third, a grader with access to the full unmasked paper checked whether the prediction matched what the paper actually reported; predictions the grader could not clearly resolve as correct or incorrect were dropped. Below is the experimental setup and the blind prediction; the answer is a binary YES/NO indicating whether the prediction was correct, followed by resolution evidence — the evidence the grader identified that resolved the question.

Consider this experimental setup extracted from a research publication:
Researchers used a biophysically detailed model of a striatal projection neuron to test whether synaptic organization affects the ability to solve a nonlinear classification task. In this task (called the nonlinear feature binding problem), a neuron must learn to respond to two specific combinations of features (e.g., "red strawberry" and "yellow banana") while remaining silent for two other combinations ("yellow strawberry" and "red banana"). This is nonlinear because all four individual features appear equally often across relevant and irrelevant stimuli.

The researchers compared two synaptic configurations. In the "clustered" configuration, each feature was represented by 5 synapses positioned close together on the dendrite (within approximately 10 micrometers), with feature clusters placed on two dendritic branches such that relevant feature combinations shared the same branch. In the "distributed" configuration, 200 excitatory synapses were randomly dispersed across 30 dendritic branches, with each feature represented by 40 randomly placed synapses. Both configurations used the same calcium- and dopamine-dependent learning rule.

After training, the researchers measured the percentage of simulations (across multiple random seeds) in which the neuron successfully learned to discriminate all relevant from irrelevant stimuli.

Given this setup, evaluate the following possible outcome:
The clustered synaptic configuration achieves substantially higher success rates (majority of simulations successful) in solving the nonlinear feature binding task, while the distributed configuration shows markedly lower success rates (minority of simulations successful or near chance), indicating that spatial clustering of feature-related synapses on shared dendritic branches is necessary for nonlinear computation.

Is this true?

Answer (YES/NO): YES